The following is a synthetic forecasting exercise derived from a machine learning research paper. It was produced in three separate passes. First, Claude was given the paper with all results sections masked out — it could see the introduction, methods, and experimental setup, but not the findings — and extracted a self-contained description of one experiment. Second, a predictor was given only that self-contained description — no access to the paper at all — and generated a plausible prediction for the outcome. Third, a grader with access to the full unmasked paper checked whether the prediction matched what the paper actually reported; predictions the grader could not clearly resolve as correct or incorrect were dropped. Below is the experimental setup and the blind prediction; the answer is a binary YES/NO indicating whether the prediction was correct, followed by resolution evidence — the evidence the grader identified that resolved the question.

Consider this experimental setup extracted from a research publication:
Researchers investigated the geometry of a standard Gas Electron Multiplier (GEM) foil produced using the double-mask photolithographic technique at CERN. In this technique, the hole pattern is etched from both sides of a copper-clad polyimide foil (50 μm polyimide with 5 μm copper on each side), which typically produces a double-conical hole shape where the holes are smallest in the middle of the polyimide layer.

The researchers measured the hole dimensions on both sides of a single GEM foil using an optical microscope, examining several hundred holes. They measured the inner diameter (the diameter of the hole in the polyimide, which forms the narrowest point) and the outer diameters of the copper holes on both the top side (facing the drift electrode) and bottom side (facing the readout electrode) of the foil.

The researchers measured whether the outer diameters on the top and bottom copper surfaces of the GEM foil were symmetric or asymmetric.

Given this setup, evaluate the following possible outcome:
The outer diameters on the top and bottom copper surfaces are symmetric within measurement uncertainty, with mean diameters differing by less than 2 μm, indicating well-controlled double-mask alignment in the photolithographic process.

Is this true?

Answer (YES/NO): NO